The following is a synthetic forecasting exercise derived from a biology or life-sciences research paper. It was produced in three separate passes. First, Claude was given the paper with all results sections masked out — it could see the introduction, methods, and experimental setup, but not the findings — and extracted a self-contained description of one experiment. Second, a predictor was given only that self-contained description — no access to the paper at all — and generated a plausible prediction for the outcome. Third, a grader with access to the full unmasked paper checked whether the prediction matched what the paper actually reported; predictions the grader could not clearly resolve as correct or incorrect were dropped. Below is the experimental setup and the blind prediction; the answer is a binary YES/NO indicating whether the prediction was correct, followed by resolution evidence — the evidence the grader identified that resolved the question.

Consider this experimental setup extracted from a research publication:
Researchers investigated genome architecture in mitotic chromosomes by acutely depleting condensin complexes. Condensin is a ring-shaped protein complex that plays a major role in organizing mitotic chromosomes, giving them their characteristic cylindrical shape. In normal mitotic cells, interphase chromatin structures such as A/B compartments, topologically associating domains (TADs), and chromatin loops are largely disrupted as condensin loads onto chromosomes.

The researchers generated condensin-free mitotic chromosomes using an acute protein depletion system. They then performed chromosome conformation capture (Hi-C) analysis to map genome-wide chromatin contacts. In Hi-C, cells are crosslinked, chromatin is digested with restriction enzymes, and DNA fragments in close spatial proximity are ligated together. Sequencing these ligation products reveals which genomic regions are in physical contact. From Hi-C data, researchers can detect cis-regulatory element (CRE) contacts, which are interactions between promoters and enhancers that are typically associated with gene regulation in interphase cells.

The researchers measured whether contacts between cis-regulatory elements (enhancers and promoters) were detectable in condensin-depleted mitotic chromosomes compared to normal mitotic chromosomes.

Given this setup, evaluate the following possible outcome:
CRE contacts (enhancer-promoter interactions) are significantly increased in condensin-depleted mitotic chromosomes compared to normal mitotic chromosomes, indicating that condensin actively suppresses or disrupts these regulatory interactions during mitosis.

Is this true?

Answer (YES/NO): YES